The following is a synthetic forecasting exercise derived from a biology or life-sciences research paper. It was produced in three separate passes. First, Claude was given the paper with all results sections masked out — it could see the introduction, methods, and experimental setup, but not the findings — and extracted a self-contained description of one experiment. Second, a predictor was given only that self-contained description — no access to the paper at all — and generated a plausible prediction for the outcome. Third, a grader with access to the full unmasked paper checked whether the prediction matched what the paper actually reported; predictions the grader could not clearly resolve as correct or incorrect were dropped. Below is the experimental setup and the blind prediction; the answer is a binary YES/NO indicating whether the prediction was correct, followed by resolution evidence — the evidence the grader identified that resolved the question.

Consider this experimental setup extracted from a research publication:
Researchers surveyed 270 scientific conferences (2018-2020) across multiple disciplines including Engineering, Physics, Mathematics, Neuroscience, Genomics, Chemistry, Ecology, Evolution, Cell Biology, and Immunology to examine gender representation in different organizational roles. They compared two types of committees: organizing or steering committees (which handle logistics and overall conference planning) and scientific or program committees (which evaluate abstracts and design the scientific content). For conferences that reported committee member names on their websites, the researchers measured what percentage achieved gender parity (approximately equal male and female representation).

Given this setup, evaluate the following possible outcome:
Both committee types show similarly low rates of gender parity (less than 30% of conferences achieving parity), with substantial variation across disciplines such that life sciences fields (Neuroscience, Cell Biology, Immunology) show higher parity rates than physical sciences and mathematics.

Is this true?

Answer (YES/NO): NO